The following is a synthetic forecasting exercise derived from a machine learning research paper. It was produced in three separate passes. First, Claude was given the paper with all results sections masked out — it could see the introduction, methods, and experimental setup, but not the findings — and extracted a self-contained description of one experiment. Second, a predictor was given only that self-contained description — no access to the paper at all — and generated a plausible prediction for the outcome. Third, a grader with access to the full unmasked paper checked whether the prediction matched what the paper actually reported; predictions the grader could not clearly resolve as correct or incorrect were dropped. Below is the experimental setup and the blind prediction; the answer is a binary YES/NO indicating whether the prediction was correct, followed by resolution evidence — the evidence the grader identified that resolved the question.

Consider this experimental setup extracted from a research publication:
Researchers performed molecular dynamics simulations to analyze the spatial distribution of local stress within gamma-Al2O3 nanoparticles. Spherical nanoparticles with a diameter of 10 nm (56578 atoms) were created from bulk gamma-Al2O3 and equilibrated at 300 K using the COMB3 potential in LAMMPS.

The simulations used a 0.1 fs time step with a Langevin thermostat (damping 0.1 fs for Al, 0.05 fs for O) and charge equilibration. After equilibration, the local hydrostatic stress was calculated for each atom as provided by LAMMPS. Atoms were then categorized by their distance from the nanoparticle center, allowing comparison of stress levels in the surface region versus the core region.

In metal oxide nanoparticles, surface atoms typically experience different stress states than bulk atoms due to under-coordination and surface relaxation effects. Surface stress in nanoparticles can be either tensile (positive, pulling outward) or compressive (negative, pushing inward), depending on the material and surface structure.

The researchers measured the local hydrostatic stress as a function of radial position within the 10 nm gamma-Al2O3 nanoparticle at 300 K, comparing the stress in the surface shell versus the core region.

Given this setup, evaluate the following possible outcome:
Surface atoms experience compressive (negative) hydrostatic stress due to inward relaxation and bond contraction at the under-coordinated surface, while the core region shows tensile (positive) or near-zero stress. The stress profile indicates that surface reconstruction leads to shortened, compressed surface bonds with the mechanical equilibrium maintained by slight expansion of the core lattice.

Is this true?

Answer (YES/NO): NO